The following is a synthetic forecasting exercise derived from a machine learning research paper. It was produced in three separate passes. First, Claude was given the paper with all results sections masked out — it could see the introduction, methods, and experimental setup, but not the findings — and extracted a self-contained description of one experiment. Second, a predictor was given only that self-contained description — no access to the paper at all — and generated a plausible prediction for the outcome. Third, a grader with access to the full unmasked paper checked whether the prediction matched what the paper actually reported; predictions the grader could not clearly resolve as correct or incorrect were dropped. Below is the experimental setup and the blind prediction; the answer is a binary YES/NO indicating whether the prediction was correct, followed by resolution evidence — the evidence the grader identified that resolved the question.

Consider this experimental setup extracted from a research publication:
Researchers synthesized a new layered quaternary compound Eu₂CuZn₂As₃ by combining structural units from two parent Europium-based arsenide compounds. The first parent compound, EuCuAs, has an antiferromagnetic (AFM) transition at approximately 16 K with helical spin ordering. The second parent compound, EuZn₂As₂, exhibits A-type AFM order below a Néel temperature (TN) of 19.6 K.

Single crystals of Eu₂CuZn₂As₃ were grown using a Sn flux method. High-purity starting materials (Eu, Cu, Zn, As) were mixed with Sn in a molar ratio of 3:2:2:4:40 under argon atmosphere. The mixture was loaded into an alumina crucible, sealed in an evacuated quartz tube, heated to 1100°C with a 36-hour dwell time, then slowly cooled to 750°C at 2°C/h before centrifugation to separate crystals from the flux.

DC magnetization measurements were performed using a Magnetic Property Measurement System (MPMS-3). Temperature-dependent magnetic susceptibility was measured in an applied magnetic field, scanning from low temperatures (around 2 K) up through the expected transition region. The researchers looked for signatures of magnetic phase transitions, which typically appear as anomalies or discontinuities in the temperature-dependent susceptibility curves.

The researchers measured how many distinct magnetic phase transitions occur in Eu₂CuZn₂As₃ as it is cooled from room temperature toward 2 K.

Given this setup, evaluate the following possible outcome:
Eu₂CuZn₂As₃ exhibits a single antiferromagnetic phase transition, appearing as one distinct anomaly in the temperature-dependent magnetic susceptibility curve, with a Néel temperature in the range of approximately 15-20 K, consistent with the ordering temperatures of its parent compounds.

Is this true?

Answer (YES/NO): NO